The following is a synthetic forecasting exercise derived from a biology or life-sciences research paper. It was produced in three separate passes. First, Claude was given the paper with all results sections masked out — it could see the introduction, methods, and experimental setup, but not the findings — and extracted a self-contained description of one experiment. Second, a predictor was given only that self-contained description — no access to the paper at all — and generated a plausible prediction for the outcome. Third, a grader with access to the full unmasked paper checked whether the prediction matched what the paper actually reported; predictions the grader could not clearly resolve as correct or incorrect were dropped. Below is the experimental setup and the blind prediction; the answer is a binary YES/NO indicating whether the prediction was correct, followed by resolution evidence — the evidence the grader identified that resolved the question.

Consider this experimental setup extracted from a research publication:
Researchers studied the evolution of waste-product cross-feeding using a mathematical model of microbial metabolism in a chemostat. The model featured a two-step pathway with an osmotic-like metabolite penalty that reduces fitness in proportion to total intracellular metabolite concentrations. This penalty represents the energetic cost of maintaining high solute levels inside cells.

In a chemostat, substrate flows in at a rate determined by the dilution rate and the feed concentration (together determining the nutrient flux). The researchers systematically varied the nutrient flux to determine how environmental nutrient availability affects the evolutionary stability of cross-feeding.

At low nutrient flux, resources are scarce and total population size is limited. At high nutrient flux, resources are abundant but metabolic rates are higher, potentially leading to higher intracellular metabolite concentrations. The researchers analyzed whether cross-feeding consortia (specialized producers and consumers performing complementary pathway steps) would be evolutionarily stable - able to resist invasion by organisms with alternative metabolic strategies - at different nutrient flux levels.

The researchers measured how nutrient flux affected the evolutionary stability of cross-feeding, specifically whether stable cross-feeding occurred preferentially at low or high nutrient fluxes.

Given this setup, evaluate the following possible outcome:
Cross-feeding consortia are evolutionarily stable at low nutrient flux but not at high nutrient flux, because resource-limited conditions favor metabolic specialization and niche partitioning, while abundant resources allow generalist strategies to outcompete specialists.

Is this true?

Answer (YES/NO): NO